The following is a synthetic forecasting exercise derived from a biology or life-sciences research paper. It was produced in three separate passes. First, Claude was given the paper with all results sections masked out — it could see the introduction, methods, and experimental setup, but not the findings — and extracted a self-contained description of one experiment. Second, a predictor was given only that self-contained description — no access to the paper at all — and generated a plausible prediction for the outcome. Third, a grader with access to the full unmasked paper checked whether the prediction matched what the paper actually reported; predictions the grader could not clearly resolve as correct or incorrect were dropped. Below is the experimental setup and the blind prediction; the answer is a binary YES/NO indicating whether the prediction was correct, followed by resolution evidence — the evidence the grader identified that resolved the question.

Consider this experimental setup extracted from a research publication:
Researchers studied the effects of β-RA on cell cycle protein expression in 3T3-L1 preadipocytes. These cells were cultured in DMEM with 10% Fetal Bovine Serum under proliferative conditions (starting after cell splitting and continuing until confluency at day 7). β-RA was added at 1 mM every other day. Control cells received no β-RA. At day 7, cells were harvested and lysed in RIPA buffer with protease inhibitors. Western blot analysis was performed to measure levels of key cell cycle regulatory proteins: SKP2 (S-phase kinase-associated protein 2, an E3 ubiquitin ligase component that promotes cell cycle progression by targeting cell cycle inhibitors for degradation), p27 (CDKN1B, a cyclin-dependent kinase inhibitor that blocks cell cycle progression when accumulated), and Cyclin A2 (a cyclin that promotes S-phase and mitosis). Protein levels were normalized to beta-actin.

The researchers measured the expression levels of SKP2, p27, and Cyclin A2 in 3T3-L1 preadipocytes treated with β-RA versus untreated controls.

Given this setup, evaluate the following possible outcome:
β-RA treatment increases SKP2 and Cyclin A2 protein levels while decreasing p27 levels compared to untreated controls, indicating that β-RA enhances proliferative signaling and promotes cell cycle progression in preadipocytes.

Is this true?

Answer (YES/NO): NO